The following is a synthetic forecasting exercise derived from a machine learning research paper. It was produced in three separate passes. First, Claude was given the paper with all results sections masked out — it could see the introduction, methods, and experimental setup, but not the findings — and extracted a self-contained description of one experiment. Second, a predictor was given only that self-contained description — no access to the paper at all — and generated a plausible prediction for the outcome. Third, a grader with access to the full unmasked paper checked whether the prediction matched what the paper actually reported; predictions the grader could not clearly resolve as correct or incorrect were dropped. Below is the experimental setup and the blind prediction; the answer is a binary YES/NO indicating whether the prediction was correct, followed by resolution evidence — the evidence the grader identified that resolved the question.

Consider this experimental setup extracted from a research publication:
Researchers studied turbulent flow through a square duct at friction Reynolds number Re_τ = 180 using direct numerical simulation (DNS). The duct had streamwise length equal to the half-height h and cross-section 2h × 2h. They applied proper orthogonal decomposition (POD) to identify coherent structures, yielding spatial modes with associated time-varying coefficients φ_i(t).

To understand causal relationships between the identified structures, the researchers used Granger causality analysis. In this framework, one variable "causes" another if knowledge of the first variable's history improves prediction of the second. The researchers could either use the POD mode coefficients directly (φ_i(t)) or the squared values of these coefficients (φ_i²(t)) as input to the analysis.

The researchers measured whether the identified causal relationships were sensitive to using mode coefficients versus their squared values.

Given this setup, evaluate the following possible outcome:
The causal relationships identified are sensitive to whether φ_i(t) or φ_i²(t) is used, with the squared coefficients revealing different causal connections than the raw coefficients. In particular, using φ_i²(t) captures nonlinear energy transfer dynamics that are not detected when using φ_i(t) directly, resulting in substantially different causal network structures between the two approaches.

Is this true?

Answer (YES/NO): YES